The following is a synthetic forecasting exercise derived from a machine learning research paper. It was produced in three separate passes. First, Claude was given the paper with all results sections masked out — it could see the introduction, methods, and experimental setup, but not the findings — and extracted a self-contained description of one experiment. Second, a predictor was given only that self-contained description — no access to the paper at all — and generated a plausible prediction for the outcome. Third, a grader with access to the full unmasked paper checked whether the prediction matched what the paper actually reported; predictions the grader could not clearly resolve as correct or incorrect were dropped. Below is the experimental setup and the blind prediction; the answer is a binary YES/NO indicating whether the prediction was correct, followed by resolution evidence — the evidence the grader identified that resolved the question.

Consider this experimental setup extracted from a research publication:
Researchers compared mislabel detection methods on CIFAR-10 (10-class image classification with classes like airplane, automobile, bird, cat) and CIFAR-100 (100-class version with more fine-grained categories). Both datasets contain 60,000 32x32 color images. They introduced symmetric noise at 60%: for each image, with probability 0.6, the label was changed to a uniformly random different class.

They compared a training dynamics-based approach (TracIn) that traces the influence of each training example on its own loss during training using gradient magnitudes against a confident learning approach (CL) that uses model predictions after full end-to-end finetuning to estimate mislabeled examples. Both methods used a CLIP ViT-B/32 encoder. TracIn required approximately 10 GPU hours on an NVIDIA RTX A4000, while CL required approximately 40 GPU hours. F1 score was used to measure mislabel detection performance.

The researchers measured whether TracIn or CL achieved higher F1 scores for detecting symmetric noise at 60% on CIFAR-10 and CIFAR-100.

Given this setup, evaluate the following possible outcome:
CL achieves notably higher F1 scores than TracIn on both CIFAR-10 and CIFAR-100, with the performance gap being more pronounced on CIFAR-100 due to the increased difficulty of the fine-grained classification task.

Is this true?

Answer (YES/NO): NO